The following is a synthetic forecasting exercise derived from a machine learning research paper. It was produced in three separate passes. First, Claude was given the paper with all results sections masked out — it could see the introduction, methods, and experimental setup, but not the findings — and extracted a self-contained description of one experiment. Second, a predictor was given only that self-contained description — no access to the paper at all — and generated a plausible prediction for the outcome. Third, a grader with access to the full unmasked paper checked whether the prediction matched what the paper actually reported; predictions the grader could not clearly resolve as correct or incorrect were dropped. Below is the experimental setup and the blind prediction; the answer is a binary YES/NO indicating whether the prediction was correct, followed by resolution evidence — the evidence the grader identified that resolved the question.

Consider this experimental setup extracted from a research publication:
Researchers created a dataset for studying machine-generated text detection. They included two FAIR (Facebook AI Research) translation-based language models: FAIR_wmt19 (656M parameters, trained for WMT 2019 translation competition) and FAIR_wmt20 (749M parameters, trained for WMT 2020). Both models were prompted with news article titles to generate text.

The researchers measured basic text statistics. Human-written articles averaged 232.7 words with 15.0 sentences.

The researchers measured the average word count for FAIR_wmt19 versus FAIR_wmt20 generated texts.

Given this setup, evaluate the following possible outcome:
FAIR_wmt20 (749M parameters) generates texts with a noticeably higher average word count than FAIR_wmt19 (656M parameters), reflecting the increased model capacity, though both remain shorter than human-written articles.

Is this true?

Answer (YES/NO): NO